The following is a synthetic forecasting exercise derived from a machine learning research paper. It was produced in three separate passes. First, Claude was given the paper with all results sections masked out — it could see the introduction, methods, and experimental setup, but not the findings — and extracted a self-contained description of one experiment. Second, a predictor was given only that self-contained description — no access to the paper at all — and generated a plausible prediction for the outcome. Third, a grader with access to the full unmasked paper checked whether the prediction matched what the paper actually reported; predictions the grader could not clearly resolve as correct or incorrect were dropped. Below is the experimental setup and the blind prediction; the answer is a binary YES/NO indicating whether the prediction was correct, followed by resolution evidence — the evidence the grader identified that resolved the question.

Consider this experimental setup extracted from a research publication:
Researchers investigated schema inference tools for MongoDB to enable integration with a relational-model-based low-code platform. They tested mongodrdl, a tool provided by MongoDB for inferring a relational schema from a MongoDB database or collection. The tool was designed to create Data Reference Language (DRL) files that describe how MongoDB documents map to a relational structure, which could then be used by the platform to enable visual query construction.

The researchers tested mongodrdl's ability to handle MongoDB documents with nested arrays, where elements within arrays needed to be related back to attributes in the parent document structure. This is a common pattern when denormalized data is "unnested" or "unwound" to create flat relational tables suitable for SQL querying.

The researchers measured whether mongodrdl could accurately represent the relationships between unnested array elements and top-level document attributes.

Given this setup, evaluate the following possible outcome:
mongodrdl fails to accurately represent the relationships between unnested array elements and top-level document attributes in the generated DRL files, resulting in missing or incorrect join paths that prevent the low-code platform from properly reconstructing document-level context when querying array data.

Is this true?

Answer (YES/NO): YES